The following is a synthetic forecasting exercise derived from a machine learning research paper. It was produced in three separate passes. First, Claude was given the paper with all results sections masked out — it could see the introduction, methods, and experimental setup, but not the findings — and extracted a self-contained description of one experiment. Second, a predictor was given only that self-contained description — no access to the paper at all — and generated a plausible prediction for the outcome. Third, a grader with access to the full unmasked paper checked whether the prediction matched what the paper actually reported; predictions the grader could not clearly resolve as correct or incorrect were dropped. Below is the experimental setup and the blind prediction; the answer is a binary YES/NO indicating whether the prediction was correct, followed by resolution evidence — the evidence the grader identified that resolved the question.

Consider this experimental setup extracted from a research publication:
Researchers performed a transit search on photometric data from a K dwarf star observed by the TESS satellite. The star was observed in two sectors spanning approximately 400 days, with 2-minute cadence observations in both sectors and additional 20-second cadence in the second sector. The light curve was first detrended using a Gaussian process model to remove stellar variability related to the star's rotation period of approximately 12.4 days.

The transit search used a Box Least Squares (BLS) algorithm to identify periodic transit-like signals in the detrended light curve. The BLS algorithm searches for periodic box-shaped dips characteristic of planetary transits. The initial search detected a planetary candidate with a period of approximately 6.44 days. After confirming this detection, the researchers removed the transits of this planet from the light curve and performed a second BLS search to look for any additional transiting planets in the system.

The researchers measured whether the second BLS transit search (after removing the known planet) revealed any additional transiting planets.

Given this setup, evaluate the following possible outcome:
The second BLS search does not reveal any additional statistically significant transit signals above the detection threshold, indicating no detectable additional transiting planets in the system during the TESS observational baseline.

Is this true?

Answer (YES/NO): YES